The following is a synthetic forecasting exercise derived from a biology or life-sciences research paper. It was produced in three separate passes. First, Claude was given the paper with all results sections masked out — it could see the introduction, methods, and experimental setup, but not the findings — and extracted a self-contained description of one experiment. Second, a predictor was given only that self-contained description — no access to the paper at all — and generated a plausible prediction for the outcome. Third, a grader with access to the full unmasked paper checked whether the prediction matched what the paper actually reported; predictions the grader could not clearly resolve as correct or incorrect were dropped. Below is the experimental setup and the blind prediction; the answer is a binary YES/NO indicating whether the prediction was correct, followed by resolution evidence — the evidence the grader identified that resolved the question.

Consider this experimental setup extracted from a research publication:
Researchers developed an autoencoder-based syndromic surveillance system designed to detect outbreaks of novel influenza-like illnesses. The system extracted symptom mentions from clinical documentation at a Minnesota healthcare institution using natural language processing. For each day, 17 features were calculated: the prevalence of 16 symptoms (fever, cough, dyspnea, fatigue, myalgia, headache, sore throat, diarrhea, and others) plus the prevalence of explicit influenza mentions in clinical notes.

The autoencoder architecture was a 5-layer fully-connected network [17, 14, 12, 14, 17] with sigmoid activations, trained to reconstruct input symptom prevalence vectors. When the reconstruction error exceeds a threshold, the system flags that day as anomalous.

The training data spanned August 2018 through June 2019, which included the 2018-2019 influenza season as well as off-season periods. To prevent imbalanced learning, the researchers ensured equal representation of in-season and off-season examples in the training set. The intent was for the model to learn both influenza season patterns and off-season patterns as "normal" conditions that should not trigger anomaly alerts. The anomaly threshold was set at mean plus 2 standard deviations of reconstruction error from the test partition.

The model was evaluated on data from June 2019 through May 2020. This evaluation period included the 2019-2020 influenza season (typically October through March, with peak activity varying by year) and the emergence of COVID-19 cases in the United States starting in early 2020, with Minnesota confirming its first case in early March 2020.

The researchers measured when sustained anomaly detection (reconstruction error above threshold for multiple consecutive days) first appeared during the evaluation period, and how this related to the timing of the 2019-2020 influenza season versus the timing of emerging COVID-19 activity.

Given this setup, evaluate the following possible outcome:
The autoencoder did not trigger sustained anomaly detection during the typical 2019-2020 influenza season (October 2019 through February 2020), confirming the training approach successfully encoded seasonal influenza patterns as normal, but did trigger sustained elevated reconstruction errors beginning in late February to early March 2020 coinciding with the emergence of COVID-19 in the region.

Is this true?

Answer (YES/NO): NO